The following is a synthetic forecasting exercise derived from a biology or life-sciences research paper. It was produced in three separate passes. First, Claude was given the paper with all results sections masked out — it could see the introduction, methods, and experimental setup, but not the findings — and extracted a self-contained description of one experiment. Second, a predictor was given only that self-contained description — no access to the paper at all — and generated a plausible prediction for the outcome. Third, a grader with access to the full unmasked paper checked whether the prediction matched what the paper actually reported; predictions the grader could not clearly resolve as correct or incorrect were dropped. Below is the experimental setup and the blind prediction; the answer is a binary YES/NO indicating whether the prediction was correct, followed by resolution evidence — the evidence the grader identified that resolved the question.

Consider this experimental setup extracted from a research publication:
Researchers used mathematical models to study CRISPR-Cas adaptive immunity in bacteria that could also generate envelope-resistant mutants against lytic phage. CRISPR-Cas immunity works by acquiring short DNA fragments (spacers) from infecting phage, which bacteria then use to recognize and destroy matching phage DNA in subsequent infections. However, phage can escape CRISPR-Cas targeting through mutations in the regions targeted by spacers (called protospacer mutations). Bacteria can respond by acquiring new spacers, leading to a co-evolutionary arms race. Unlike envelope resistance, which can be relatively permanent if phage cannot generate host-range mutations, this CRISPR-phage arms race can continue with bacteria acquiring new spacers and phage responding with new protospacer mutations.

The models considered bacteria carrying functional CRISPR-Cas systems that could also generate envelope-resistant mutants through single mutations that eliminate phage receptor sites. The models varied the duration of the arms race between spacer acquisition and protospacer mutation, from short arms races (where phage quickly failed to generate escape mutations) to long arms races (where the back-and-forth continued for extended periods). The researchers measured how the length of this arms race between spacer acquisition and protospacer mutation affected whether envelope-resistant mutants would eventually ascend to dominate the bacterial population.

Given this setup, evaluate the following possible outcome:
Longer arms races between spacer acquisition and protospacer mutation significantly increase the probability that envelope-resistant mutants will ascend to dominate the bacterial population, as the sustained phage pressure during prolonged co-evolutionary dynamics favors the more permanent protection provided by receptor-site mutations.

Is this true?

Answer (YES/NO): YES